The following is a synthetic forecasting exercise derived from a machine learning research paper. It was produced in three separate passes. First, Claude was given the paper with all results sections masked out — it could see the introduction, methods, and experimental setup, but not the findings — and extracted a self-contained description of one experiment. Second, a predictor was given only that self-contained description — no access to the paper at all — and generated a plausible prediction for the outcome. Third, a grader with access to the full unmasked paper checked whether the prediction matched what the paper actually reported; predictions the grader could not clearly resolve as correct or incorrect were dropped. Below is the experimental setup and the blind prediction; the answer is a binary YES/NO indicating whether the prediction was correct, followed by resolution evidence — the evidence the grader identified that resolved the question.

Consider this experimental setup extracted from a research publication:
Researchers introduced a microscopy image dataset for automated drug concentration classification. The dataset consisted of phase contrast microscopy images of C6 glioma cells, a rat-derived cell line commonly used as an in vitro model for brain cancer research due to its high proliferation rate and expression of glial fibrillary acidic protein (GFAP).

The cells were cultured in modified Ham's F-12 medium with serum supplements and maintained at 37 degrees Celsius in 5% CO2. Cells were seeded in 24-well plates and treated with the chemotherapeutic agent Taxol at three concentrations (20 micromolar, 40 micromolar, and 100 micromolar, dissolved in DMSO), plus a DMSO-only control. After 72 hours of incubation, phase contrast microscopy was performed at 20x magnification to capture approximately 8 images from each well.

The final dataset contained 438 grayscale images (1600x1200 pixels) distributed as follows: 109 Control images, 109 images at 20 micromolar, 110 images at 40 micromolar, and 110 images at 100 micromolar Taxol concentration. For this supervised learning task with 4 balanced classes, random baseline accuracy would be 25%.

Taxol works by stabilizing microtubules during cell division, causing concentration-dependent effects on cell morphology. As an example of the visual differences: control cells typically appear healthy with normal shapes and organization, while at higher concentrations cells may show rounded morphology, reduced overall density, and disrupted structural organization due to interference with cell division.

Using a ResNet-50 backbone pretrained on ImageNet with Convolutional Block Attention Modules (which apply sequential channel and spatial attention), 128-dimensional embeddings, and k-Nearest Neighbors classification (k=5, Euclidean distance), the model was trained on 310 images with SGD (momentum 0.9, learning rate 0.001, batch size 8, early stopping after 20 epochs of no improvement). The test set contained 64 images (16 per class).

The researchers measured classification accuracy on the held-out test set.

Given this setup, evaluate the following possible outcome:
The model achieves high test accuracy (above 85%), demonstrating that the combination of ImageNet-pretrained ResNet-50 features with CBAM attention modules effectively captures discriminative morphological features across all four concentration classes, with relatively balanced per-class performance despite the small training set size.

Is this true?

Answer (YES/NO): NO